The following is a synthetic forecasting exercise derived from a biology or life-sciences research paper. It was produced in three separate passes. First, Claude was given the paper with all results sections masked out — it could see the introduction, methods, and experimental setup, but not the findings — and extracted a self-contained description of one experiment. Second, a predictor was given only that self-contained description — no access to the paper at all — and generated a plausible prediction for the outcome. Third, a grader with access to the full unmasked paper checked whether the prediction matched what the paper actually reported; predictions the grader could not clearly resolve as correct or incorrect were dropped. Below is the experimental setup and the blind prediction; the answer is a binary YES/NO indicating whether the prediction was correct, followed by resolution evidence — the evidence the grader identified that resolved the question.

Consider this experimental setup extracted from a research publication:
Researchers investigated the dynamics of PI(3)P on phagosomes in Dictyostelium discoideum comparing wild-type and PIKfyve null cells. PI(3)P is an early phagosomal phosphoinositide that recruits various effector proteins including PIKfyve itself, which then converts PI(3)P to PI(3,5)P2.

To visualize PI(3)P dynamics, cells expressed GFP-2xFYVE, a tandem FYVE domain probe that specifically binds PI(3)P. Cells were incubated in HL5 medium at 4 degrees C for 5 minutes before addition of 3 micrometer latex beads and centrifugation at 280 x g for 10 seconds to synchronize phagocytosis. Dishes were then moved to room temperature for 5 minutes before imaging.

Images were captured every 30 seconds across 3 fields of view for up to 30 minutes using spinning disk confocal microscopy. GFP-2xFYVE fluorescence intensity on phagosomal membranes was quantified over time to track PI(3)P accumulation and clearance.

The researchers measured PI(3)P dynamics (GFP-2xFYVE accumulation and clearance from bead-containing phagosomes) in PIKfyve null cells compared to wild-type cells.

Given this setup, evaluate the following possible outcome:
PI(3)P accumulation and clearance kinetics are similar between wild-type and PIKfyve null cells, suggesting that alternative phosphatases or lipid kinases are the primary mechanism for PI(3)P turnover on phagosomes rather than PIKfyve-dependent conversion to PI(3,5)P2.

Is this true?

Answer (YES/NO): YES